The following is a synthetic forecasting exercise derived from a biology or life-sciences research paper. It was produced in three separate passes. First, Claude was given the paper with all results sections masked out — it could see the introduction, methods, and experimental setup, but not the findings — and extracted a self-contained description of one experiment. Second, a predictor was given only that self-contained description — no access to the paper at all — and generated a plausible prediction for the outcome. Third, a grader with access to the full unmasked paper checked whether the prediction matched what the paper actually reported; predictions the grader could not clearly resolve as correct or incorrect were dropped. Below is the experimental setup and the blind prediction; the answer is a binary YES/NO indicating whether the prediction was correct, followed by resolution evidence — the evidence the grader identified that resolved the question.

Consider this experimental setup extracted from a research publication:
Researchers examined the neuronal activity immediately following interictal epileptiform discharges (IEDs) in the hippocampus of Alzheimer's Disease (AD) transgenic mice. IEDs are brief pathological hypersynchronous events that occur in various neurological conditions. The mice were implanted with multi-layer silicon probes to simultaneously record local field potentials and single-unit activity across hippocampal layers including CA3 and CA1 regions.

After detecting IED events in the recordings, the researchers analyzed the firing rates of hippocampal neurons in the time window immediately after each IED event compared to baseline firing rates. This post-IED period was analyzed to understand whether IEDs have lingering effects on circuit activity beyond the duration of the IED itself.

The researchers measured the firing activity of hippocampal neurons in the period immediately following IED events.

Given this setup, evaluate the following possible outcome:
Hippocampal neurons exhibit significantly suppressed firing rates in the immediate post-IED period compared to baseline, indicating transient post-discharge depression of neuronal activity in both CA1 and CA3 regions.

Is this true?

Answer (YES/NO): YES